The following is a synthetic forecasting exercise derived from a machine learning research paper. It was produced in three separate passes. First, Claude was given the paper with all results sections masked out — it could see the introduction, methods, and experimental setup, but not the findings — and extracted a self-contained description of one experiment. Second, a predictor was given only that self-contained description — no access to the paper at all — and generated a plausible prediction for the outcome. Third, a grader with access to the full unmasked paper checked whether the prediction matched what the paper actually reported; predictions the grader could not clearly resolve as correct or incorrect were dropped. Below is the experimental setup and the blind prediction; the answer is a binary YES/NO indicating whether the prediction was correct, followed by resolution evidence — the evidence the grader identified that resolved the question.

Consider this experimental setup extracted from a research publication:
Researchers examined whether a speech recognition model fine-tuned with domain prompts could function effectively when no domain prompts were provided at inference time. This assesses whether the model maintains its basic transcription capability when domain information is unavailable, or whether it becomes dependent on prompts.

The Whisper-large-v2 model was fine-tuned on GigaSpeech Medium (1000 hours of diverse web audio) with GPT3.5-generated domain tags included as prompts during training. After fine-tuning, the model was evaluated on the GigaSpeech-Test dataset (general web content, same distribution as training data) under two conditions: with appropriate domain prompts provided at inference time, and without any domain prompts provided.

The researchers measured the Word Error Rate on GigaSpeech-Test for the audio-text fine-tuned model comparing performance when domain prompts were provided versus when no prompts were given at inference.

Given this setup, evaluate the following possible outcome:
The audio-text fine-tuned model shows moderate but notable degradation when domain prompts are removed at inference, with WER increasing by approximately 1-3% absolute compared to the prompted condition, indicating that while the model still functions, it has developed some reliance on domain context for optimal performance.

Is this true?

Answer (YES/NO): YES